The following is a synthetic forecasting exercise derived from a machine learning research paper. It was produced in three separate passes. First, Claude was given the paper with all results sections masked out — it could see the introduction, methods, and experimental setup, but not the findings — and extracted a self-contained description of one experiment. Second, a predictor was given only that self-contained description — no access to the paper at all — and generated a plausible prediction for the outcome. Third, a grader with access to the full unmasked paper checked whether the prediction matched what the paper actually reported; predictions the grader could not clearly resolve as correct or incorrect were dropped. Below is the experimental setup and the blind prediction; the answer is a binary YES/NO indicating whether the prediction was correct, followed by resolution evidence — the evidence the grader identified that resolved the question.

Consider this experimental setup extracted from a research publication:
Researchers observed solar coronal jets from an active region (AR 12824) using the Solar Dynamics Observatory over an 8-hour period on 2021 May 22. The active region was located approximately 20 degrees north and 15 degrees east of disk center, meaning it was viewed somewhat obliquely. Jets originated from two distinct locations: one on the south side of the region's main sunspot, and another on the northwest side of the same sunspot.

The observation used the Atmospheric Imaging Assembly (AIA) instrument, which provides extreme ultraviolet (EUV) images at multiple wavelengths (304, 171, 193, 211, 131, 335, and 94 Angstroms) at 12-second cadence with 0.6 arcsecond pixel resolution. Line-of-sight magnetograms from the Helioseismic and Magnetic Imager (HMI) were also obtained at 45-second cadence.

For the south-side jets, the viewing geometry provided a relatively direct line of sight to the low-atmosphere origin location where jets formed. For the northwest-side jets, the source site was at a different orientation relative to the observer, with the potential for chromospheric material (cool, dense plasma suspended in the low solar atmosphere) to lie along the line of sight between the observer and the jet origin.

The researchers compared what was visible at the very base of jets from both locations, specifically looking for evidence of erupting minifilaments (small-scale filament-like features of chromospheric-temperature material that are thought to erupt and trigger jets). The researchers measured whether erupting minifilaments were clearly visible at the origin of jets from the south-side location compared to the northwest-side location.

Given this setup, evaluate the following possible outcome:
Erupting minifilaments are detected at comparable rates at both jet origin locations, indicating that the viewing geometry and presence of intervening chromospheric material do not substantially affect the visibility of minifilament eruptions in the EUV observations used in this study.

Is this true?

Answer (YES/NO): NO